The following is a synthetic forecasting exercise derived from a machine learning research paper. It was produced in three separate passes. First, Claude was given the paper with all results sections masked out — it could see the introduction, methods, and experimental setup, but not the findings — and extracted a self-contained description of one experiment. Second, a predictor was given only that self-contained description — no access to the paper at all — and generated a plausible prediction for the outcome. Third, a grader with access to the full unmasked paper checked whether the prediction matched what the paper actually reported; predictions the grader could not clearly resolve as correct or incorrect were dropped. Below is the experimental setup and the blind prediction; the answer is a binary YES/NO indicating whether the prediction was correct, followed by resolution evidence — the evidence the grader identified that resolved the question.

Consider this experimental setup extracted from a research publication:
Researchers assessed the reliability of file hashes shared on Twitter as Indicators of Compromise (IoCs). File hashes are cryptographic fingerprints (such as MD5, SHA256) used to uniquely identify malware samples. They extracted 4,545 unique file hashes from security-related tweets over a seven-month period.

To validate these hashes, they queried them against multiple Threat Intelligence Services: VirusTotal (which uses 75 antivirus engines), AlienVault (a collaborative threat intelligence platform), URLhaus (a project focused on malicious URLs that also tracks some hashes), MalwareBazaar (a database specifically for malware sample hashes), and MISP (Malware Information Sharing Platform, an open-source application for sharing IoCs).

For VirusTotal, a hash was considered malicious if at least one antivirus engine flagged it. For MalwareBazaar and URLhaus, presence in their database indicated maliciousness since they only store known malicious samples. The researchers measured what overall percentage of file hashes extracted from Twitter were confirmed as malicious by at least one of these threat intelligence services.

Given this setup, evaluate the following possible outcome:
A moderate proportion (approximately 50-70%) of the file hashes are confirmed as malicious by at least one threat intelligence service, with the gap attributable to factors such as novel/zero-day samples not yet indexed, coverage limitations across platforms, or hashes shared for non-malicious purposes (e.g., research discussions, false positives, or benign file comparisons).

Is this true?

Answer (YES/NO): NO